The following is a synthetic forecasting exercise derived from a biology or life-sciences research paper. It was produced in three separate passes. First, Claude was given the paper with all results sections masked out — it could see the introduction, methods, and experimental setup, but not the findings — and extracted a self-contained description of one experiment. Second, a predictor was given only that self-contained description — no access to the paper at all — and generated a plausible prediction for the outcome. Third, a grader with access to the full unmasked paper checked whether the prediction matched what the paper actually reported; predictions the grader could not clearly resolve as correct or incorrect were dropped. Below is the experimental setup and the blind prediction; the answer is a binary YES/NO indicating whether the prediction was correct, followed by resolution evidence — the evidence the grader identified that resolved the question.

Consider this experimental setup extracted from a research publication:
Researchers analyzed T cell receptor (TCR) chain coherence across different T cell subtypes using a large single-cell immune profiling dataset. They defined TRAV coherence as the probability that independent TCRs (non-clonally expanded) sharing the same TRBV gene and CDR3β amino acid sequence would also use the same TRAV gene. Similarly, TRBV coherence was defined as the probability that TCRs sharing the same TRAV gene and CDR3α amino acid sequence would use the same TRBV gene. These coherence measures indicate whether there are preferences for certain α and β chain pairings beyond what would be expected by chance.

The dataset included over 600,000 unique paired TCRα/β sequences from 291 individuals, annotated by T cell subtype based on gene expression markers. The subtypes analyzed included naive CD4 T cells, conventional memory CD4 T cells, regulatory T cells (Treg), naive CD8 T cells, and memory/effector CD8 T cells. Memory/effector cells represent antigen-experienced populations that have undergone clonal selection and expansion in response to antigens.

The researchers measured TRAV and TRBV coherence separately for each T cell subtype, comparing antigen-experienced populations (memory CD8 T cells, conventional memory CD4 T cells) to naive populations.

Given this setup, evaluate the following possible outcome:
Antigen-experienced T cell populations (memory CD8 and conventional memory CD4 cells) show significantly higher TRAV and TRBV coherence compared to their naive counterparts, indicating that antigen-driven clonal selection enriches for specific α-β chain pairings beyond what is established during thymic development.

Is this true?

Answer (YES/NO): NO